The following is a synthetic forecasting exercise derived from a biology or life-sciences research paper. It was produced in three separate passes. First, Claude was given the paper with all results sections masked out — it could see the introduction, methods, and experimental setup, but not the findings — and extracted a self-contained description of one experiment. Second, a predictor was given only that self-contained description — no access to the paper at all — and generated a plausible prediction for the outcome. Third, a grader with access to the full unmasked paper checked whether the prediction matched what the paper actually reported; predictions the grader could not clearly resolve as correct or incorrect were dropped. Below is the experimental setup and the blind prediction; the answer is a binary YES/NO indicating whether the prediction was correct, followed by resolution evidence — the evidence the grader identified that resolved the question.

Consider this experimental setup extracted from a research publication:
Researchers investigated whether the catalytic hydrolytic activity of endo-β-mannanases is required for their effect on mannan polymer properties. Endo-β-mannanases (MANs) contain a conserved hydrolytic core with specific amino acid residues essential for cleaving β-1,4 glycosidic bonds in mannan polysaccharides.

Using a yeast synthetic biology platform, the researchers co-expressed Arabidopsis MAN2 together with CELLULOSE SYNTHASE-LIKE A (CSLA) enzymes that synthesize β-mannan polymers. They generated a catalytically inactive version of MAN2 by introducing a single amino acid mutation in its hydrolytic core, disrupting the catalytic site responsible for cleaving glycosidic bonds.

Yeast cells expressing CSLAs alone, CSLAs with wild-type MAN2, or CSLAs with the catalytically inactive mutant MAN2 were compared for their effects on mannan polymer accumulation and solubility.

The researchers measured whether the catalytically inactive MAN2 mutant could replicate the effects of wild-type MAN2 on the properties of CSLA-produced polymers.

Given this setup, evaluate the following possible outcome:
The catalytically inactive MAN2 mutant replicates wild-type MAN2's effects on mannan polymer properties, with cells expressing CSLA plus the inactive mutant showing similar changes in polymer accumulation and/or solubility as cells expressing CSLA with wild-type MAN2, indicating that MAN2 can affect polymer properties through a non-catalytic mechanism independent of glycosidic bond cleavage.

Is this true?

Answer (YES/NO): NO